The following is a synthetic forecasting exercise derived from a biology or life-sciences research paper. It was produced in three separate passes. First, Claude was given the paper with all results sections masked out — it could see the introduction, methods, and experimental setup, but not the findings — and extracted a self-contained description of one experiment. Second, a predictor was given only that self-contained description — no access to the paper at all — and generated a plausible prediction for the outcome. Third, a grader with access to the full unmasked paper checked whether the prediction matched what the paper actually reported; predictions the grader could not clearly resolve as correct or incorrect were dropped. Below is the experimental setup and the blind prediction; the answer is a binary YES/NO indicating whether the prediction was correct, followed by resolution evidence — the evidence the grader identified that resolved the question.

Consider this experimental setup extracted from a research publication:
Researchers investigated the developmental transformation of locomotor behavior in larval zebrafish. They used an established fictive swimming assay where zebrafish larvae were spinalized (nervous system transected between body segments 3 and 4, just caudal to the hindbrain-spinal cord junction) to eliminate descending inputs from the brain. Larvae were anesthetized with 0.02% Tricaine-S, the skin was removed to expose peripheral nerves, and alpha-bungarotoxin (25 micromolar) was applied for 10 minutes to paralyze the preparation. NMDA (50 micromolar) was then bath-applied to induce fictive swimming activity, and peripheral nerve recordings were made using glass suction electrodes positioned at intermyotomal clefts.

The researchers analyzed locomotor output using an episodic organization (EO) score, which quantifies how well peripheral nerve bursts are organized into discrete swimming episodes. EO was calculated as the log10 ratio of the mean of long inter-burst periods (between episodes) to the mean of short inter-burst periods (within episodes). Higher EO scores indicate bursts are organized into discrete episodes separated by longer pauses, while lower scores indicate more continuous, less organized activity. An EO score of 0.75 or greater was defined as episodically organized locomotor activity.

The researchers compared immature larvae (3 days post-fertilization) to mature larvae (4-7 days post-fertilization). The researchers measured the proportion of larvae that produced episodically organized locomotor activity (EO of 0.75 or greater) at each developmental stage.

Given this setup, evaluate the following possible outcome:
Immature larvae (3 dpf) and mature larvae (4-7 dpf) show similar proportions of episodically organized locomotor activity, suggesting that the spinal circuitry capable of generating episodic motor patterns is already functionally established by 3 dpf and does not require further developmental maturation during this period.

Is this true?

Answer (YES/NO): NO